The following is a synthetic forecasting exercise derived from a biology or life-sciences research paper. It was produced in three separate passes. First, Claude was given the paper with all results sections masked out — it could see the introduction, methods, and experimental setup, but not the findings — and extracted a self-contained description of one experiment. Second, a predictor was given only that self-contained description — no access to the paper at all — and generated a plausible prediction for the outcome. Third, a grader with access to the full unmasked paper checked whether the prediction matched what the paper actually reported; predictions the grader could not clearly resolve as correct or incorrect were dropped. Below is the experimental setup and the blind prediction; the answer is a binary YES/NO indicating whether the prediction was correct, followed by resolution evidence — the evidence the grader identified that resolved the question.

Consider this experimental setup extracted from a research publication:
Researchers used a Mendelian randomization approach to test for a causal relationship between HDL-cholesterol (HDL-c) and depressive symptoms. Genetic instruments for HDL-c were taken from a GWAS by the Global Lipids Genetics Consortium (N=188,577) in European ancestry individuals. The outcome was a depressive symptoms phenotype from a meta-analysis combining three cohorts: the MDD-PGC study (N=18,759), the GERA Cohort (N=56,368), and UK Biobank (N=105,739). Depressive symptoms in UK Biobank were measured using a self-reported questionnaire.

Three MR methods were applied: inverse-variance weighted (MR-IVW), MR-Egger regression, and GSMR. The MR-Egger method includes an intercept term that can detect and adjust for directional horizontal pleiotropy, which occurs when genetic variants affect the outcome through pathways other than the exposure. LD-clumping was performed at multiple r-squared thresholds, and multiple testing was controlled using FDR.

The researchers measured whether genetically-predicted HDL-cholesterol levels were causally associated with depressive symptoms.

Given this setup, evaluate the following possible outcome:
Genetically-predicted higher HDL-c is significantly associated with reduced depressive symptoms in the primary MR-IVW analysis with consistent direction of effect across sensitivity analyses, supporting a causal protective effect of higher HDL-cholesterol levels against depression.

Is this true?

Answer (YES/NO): NO